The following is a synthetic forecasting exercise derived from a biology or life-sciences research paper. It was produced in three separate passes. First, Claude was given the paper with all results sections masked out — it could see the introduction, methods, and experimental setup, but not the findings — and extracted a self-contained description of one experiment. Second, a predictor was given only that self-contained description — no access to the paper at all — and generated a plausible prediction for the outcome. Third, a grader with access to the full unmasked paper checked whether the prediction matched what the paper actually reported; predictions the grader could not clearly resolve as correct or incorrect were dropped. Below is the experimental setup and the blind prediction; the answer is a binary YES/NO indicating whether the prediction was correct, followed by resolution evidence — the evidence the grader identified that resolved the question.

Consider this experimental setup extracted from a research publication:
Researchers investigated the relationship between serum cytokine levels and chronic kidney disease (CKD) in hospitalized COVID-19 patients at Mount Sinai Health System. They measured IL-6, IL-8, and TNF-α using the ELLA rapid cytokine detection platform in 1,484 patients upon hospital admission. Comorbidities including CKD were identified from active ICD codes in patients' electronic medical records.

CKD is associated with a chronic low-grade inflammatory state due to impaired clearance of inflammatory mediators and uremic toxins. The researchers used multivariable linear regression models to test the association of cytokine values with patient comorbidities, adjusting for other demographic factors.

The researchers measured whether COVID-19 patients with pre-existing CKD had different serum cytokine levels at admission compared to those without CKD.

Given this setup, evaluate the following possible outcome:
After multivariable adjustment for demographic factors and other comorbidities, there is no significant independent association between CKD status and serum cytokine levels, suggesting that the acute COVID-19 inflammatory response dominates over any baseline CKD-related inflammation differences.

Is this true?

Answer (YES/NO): NO